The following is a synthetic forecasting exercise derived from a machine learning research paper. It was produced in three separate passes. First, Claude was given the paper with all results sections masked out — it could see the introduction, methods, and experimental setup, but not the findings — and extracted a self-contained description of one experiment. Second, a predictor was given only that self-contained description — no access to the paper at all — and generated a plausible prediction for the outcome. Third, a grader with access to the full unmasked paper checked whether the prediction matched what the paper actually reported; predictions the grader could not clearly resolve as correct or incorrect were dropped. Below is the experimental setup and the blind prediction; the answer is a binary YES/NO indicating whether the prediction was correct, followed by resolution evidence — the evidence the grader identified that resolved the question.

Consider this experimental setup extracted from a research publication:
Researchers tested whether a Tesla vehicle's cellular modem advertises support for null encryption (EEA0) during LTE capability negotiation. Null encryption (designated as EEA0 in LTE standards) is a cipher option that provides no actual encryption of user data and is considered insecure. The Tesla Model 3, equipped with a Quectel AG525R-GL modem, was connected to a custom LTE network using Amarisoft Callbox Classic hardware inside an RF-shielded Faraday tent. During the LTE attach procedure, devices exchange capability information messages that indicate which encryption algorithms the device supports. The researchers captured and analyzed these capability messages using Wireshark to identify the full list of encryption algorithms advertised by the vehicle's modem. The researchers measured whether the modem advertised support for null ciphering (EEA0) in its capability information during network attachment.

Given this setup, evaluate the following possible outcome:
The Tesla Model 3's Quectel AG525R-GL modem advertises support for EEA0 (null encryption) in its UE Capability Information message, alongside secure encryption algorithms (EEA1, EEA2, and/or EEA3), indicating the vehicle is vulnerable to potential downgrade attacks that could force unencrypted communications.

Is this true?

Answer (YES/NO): YES